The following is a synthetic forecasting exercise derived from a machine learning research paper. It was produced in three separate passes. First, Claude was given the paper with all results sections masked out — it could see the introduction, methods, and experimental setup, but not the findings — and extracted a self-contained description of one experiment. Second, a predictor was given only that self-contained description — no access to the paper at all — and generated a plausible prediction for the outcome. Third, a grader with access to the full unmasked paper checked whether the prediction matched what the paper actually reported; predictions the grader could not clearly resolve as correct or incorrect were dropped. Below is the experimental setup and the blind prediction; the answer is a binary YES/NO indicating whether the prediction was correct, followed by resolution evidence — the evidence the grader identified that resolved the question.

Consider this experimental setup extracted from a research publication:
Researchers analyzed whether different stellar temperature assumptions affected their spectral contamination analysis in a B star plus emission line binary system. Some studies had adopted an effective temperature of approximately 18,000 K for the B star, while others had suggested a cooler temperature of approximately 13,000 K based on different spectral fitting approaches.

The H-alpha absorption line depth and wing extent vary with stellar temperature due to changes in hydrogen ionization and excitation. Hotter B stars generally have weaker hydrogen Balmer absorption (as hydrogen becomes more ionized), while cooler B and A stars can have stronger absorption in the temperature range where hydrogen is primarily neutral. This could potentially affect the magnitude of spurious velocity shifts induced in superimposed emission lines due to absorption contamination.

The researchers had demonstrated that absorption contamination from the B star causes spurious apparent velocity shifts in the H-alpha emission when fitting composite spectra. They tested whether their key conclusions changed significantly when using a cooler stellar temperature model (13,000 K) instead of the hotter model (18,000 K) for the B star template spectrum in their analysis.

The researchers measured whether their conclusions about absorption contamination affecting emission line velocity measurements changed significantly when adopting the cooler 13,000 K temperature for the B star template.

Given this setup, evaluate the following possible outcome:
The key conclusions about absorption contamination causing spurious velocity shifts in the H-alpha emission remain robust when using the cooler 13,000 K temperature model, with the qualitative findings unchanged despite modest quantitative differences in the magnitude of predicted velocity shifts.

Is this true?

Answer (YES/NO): YES